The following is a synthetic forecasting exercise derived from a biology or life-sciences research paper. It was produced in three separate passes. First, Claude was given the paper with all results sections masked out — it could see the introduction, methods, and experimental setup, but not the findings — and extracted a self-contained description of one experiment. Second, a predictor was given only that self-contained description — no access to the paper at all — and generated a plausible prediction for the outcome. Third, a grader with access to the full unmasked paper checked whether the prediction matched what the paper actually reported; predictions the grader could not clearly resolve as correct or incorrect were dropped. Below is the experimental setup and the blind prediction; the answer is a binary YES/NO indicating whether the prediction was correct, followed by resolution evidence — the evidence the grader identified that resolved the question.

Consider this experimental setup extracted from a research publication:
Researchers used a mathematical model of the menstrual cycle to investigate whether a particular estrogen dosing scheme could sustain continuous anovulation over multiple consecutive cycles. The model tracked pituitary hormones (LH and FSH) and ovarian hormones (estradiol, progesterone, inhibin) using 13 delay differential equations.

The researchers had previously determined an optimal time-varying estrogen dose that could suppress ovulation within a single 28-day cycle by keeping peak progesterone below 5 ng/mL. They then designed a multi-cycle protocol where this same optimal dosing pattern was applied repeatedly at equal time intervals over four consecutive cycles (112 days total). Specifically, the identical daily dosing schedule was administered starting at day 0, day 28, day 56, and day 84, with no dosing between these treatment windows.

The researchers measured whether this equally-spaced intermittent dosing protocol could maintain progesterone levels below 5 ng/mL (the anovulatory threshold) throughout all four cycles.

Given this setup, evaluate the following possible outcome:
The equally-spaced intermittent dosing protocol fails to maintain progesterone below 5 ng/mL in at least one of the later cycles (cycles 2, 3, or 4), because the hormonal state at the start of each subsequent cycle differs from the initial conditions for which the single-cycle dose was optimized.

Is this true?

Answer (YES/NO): YES